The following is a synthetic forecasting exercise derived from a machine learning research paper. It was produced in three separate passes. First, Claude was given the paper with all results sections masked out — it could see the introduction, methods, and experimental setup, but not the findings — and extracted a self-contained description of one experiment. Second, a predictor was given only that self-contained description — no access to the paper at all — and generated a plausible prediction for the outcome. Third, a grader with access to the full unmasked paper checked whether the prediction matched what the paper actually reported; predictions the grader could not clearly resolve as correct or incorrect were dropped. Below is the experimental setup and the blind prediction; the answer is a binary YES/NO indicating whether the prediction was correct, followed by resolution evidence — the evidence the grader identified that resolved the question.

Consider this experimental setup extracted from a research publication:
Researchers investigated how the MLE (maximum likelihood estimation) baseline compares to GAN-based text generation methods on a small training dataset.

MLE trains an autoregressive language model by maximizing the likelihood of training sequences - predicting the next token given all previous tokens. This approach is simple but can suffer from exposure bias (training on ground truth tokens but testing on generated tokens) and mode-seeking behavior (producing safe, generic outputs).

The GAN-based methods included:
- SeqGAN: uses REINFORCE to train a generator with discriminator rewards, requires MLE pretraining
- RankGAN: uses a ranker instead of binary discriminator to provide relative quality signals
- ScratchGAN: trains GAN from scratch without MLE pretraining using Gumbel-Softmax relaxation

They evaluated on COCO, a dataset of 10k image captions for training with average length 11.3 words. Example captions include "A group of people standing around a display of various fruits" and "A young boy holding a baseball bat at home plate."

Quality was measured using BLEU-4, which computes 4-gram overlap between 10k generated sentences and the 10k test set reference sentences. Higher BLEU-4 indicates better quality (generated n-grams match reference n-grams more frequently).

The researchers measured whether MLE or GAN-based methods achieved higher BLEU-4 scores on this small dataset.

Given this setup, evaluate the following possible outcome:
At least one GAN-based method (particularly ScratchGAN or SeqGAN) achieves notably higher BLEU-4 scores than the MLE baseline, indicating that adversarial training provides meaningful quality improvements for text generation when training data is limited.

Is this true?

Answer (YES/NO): NO